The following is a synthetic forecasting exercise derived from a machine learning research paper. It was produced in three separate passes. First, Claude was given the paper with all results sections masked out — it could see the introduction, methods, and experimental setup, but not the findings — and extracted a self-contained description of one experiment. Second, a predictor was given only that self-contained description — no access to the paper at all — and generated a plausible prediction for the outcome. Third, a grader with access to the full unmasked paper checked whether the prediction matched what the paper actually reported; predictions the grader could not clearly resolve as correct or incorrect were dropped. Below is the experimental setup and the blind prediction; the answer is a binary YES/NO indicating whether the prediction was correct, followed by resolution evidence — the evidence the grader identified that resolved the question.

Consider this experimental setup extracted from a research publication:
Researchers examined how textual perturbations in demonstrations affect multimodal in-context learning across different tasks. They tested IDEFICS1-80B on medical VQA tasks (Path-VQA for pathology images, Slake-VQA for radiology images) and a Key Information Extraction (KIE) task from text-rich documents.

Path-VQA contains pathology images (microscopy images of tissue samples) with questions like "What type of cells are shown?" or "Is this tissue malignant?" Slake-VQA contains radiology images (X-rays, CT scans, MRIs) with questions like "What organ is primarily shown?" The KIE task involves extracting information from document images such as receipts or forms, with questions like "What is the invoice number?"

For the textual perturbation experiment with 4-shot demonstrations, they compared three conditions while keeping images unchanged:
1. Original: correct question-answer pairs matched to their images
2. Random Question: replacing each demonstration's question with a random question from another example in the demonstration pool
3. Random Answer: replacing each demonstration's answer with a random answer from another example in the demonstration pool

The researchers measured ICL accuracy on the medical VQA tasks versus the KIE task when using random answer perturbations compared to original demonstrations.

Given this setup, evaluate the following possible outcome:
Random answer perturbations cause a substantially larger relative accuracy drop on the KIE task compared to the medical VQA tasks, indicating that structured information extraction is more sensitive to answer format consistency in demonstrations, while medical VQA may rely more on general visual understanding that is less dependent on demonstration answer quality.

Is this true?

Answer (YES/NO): NO